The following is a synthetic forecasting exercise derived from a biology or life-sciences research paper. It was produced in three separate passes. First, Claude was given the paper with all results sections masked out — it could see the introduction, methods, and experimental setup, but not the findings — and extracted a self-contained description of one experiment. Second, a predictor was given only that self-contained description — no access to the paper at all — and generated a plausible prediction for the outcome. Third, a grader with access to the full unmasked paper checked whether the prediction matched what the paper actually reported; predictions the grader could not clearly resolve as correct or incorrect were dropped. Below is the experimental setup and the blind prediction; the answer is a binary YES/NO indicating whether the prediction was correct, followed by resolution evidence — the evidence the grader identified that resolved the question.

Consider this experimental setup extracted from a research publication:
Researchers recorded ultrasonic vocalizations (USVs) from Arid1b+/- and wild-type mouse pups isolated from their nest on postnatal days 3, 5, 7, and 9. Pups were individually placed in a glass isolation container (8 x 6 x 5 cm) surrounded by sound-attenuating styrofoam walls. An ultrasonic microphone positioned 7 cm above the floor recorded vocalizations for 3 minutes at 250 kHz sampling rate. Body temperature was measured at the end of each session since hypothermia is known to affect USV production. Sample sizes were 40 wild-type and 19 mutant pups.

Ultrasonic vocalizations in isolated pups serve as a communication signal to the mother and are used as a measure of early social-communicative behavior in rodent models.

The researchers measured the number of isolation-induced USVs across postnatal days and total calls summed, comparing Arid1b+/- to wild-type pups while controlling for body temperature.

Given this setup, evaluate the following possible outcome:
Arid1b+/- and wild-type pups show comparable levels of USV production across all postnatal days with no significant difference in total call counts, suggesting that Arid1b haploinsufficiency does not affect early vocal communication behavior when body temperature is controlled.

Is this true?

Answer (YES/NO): NO